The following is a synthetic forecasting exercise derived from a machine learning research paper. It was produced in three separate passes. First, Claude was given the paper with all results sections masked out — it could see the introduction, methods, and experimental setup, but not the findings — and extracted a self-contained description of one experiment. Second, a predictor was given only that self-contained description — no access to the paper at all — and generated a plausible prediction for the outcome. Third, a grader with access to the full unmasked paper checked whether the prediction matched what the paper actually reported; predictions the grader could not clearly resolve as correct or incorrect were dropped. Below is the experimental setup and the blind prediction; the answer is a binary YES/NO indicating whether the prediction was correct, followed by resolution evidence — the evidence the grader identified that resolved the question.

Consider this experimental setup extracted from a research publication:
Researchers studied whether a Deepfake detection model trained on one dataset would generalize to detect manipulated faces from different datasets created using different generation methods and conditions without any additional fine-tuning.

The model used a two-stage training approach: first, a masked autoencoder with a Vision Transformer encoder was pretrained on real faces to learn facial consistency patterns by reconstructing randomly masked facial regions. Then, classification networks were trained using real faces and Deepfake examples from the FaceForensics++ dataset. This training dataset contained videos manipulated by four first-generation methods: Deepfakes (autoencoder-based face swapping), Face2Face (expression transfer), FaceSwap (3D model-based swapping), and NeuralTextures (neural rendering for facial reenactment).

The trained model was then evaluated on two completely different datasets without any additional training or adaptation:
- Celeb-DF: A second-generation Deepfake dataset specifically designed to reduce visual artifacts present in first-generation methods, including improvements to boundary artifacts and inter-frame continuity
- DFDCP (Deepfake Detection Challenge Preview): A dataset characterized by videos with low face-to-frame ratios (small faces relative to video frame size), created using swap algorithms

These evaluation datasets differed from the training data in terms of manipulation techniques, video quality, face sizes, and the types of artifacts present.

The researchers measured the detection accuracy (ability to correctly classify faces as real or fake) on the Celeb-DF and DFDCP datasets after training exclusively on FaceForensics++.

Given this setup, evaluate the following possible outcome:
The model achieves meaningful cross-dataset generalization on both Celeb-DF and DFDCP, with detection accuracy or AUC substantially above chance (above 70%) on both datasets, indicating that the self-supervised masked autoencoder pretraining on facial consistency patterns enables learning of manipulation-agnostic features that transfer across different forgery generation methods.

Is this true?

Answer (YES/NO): YES